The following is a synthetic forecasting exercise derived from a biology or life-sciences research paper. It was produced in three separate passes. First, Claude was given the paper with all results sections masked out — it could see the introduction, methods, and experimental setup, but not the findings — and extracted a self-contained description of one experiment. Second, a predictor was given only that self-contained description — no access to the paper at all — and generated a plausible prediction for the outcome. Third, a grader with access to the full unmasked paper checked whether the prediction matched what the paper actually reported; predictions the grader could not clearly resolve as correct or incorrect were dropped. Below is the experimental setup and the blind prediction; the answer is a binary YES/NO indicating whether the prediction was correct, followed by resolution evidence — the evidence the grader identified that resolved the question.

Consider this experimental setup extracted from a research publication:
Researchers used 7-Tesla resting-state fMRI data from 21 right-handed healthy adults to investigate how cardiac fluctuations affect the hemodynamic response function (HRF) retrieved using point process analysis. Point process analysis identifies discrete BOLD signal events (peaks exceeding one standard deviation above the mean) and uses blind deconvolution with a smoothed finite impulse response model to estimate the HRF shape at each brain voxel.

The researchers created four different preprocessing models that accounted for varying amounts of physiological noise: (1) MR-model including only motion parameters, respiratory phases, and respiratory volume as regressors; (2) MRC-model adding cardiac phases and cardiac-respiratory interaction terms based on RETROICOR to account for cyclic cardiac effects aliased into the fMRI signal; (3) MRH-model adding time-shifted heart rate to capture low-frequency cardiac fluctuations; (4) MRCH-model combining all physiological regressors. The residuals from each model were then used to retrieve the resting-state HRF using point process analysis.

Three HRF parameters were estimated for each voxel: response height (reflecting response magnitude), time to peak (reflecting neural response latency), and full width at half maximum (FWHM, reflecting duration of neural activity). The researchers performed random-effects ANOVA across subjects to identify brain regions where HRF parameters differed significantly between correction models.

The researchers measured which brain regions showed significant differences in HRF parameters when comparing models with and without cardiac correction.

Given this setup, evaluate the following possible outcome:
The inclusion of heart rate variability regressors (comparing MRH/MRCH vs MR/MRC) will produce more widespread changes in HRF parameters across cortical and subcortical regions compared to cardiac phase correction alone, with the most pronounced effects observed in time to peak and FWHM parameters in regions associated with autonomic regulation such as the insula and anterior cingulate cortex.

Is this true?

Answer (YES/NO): NO